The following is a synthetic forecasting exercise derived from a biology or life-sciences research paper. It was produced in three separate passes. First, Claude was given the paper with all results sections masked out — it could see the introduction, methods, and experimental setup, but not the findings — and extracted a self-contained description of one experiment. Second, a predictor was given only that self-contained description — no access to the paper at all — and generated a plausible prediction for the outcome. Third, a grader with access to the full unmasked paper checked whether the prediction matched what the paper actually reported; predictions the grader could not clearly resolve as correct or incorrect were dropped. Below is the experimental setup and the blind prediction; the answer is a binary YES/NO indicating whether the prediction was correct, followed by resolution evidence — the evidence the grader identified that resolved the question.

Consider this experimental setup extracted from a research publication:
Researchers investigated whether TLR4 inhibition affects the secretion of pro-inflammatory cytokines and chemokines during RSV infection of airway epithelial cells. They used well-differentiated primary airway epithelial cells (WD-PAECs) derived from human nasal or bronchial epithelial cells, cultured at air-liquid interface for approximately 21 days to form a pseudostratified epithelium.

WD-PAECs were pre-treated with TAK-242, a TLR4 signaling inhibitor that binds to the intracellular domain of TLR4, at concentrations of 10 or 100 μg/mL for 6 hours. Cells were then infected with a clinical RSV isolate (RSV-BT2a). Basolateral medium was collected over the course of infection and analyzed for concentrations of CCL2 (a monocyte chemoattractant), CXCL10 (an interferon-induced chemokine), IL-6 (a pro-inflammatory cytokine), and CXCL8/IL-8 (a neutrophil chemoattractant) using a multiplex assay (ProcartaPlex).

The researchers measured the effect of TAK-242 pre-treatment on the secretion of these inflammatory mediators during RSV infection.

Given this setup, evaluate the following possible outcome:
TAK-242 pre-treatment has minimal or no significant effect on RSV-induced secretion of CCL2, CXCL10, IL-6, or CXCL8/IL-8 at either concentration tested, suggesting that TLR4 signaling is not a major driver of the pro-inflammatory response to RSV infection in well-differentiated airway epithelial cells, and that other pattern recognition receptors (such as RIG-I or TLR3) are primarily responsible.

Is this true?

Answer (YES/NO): NO